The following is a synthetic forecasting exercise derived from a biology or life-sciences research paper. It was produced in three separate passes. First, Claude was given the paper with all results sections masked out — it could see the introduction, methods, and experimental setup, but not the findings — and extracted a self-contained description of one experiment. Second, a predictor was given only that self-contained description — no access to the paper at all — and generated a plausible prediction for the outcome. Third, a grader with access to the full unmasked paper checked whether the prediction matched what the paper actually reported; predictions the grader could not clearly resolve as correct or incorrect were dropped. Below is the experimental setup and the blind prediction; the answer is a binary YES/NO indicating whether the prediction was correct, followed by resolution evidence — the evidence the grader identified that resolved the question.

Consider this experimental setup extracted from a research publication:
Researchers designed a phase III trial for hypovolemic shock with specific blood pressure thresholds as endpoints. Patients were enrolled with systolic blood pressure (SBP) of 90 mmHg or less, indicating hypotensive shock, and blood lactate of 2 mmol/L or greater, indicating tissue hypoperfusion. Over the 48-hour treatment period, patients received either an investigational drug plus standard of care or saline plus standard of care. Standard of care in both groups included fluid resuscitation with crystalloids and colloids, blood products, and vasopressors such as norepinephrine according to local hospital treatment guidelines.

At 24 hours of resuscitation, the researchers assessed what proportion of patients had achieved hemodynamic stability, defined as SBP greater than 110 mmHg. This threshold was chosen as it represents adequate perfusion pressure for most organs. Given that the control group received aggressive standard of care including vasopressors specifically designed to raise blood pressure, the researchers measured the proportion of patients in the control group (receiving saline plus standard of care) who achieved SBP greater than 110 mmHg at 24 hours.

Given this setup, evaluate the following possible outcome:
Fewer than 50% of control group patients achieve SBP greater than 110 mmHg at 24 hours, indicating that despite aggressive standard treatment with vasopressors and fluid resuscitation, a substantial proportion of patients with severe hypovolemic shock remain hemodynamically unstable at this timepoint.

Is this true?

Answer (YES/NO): NO